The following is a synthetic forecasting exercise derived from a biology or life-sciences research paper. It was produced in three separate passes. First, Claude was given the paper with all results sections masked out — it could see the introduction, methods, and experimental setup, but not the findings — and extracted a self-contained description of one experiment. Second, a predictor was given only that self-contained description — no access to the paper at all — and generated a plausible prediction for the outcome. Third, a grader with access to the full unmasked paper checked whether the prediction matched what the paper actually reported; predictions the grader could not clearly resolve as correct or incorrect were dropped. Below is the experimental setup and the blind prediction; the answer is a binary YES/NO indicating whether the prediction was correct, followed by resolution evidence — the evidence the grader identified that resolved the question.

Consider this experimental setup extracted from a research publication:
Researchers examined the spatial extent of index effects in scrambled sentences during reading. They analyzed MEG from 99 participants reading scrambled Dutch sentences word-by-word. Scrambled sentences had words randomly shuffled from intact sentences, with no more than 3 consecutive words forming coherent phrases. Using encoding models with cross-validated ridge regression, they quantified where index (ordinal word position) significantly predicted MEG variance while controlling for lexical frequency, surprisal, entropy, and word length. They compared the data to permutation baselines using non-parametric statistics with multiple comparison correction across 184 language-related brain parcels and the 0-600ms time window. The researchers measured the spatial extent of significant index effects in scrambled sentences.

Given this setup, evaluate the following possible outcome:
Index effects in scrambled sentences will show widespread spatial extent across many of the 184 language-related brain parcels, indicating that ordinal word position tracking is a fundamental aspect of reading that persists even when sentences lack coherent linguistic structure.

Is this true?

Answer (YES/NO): NO